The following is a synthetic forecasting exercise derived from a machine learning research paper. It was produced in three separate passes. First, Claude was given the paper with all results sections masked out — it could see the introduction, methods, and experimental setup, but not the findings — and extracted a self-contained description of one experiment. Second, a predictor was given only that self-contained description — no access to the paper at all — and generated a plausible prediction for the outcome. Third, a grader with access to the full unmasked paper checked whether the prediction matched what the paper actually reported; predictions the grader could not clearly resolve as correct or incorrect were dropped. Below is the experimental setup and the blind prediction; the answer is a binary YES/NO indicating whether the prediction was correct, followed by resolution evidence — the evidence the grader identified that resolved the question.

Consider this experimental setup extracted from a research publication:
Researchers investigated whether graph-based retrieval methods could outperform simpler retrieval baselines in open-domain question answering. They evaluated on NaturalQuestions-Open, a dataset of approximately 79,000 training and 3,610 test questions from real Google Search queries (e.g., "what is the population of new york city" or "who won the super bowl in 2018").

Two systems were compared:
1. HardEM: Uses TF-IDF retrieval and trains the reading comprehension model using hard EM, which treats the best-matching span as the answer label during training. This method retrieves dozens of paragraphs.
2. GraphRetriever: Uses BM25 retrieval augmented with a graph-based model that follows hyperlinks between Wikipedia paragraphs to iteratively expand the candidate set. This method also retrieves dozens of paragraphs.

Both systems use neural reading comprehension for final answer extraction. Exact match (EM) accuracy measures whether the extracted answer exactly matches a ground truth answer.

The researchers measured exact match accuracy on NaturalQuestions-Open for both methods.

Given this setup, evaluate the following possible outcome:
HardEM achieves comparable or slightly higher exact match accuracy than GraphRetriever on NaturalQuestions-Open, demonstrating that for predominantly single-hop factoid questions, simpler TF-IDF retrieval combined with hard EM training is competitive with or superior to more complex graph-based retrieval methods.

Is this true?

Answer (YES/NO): NO